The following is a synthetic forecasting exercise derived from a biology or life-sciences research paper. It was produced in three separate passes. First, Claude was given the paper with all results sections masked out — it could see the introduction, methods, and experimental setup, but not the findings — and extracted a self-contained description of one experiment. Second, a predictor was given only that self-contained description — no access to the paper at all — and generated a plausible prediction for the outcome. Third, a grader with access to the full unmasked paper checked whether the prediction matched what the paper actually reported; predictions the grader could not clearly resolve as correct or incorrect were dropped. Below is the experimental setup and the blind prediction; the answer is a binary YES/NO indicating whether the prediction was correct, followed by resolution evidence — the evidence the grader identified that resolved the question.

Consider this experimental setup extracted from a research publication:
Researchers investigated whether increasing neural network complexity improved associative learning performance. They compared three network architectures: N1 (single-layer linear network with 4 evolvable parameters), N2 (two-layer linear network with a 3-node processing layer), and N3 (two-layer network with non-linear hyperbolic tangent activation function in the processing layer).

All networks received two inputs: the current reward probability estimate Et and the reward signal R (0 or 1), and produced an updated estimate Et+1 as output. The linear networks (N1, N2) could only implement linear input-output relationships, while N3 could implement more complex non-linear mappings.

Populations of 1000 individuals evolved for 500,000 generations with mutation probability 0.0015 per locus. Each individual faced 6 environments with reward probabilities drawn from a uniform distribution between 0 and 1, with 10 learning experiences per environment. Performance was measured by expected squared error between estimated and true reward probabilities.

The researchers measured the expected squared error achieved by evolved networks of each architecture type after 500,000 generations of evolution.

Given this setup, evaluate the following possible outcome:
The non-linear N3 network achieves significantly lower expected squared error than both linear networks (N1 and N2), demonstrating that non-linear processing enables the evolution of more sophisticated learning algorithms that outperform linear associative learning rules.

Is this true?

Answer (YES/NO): NO